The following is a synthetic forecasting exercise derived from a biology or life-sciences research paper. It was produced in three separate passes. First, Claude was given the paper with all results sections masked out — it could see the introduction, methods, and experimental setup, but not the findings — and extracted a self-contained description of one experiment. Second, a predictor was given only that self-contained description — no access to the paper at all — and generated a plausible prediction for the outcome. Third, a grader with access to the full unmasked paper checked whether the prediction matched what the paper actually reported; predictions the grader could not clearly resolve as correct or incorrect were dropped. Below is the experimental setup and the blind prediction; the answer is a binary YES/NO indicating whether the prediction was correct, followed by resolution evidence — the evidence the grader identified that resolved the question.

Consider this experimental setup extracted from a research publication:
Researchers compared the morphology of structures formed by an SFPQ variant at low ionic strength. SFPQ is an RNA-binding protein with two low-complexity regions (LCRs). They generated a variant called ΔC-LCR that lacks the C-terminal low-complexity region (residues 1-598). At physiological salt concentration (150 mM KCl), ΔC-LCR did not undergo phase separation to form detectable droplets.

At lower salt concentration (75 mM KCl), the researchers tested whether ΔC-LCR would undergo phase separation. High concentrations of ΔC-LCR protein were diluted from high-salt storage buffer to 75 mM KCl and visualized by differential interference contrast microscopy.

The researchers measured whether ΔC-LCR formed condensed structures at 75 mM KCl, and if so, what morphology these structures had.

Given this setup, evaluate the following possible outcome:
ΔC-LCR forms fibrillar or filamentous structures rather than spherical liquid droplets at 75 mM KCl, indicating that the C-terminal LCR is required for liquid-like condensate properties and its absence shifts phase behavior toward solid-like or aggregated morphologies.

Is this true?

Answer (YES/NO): NO